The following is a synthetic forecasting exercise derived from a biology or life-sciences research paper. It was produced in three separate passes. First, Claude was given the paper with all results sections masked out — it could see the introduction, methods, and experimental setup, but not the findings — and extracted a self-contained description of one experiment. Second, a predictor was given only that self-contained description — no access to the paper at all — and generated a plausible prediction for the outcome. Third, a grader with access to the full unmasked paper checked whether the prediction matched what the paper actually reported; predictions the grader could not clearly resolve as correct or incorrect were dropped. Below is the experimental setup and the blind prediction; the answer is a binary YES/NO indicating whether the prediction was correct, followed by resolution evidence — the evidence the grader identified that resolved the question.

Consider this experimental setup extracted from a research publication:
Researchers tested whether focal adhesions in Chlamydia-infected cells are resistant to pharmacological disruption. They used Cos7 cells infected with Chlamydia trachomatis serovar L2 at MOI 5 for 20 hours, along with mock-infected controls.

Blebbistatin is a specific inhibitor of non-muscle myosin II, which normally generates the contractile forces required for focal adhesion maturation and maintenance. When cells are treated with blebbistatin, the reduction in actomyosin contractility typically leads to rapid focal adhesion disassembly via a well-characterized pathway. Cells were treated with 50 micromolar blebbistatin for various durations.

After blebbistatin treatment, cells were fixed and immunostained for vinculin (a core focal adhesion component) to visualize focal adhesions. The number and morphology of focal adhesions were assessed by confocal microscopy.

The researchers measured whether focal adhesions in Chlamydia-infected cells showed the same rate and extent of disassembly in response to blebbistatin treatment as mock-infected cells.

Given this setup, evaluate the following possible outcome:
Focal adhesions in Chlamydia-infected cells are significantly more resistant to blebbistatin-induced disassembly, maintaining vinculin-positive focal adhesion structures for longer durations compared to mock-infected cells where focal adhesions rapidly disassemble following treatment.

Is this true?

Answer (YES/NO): YES